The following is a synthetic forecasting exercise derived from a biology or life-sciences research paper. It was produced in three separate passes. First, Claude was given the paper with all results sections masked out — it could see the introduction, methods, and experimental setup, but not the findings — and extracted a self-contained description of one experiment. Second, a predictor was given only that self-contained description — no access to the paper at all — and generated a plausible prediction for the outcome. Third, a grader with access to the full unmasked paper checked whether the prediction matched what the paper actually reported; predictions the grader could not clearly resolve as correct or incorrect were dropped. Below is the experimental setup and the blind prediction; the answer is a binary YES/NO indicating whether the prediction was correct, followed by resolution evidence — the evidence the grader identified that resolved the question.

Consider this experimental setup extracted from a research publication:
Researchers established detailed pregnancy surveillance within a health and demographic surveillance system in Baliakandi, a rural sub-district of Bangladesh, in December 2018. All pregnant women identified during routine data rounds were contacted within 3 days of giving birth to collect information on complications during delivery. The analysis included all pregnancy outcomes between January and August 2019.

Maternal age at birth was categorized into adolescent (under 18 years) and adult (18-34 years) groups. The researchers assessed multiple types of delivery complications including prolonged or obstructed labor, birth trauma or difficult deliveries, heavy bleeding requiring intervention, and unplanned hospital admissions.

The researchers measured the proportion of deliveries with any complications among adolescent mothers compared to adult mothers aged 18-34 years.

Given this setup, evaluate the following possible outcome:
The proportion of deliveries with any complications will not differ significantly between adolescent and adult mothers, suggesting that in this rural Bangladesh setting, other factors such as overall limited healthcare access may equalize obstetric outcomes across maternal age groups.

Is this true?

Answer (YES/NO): NO